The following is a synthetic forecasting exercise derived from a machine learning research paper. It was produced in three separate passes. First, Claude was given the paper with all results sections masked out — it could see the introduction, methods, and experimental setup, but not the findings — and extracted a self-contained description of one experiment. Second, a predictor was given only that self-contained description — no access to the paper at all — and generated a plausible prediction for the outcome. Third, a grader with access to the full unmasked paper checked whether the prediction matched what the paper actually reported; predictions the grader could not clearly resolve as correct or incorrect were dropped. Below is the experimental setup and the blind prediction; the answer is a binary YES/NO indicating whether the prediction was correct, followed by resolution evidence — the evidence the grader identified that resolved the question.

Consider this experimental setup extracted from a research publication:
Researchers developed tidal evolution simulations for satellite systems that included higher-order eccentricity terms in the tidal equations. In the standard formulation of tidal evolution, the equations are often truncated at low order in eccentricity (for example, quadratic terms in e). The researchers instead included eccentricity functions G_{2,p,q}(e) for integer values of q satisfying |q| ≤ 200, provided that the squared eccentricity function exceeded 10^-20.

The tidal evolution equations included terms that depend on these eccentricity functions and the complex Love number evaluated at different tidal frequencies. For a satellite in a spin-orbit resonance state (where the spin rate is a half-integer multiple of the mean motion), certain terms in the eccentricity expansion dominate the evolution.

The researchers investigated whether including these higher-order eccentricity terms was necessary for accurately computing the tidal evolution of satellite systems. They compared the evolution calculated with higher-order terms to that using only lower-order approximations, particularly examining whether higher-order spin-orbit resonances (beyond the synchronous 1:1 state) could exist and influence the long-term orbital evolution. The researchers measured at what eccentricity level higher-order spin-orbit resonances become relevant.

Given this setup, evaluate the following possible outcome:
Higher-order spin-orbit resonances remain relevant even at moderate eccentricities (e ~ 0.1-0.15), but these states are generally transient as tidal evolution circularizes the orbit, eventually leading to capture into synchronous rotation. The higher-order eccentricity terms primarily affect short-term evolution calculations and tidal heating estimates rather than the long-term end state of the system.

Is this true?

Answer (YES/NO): NO